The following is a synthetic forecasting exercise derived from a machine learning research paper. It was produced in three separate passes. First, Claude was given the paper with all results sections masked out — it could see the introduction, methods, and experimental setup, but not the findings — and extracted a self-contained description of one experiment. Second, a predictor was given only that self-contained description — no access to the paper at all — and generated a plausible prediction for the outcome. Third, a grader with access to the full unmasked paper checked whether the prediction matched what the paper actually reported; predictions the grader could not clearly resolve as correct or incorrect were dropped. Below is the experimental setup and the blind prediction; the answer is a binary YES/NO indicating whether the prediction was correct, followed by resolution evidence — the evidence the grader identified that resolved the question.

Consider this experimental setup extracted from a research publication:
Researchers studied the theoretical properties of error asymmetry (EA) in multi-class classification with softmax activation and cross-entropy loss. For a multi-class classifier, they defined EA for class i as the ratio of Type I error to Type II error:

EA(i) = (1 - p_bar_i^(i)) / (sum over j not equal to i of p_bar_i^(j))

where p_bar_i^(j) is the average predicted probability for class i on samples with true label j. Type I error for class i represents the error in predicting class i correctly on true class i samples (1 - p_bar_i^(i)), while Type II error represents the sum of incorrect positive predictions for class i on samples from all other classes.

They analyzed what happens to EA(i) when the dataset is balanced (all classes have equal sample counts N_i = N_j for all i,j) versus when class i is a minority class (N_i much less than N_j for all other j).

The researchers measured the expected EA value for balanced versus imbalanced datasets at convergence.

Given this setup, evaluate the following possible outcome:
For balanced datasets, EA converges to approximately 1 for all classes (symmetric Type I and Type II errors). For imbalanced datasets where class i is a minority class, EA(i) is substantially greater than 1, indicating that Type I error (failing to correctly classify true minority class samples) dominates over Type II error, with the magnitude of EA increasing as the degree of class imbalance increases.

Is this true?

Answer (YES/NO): YES